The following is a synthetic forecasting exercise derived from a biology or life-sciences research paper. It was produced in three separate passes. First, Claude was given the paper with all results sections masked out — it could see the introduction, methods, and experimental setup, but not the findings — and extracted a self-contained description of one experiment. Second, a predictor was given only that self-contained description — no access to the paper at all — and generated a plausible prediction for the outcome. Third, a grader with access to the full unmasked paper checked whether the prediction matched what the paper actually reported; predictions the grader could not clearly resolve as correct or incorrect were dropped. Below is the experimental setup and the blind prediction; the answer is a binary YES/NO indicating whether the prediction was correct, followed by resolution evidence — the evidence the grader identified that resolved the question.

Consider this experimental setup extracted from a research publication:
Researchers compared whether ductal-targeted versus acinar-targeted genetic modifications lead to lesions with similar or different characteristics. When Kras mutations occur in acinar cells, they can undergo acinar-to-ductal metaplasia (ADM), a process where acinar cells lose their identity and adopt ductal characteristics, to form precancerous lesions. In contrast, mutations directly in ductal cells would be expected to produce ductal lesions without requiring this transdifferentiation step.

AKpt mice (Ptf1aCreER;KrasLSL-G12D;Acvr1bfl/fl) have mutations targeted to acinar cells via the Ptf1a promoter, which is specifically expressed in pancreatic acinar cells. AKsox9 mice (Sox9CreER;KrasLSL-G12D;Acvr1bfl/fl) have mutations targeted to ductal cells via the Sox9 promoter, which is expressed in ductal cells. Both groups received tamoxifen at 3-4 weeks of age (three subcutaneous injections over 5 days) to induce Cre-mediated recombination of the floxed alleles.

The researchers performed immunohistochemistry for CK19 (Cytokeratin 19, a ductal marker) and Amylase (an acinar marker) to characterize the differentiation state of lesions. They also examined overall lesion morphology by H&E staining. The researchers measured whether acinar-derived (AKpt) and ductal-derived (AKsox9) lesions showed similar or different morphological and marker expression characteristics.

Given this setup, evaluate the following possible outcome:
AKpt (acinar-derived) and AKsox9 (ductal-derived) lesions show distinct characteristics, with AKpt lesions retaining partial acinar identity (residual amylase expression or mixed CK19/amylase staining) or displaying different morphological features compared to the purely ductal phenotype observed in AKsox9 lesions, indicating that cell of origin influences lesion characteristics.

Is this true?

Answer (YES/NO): NO